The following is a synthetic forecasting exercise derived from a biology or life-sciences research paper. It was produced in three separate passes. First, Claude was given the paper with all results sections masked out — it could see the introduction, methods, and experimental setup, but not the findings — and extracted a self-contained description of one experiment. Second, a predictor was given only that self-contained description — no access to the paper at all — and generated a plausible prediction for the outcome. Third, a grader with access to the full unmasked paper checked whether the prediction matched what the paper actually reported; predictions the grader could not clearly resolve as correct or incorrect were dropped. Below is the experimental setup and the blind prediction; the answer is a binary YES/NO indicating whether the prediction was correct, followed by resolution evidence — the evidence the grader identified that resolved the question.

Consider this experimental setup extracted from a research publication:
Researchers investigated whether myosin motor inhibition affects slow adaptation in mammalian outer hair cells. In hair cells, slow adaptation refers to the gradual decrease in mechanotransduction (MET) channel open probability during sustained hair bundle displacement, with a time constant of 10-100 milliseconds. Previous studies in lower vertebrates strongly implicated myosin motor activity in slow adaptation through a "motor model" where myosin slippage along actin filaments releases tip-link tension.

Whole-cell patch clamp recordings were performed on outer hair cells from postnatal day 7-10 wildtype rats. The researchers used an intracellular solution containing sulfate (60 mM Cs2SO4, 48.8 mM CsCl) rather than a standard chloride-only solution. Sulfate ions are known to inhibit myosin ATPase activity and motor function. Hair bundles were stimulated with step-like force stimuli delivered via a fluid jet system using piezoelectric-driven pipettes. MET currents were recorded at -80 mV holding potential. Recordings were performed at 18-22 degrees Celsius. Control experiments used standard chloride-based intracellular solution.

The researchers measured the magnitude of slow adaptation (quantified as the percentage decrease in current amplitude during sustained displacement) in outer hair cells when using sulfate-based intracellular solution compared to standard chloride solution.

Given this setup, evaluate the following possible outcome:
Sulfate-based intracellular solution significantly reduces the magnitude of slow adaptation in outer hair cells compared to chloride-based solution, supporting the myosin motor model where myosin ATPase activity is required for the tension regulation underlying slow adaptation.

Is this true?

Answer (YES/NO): NO